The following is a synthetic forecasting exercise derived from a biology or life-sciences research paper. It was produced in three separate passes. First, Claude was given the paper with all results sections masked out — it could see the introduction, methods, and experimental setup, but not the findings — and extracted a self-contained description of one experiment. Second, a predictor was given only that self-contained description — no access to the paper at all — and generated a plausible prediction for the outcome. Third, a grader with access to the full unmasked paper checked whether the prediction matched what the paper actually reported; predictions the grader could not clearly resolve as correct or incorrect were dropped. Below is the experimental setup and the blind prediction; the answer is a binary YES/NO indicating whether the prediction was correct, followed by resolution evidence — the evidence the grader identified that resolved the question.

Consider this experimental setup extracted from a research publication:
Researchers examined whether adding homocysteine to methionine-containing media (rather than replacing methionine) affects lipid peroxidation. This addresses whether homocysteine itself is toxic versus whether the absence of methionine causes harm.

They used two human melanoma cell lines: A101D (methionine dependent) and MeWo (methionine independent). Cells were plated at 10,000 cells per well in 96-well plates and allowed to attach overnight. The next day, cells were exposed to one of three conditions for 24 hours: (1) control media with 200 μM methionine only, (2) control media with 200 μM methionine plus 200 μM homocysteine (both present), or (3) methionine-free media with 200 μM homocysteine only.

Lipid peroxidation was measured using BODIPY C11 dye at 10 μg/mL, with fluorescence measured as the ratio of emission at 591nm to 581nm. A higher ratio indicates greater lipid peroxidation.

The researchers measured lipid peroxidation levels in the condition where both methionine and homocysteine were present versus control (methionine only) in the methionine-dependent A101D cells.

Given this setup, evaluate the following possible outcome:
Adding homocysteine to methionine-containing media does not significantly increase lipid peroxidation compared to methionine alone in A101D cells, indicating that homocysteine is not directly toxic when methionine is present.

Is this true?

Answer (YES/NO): YES